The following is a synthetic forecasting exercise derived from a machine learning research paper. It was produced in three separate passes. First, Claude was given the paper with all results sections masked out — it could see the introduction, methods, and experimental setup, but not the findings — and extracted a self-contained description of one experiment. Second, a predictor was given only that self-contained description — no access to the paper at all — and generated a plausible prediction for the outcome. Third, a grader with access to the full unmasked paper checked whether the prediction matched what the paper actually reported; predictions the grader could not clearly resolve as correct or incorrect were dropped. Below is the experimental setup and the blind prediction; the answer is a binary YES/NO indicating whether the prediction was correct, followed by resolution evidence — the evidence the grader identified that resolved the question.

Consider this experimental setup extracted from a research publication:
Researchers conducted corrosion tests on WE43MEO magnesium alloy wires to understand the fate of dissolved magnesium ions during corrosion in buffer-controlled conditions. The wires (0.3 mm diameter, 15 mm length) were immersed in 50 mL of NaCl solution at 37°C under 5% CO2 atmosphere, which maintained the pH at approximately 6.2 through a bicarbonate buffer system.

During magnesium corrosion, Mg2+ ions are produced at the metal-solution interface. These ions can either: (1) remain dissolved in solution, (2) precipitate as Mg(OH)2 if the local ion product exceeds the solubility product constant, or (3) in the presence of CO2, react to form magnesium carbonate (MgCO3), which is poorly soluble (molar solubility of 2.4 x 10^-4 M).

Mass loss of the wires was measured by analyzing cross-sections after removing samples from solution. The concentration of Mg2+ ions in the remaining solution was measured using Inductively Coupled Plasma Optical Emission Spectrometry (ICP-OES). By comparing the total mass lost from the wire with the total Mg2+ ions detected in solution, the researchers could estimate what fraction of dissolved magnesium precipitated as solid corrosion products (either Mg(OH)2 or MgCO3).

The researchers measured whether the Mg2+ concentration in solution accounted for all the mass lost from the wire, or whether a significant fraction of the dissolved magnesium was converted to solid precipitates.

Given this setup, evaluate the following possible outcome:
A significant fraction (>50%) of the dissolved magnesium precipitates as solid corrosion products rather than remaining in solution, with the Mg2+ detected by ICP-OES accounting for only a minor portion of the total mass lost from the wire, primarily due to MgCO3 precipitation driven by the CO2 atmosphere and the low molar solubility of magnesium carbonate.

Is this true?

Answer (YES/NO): NO